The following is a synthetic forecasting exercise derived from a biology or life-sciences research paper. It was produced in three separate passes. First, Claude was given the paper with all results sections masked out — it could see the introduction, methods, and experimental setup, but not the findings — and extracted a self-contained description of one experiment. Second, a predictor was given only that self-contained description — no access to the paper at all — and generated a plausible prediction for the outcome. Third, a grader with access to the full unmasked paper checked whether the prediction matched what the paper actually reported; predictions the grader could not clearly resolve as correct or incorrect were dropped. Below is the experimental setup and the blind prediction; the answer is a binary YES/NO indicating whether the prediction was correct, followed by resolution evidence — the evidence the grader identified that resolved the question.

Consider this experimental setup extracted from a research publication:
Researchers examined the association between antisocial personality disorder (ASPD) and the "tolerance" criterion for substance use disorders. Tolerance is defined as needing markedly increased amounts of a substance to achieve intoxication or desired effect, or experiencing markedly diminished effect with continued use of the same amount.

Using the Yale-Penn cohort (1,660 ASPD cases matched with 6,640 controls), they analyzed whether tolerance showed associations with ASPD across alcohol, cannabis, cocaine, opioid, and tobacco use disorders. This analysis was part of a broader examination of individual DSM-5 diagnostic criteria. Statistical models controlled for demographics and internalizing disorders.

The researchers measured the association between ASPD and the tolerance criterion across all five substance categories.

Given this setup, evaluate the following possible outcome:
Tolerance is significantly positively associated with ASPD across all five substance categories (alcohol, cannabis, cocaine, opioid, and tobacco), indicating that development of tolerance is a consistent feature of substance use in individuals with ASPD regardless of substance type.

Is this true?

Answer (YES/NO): NO